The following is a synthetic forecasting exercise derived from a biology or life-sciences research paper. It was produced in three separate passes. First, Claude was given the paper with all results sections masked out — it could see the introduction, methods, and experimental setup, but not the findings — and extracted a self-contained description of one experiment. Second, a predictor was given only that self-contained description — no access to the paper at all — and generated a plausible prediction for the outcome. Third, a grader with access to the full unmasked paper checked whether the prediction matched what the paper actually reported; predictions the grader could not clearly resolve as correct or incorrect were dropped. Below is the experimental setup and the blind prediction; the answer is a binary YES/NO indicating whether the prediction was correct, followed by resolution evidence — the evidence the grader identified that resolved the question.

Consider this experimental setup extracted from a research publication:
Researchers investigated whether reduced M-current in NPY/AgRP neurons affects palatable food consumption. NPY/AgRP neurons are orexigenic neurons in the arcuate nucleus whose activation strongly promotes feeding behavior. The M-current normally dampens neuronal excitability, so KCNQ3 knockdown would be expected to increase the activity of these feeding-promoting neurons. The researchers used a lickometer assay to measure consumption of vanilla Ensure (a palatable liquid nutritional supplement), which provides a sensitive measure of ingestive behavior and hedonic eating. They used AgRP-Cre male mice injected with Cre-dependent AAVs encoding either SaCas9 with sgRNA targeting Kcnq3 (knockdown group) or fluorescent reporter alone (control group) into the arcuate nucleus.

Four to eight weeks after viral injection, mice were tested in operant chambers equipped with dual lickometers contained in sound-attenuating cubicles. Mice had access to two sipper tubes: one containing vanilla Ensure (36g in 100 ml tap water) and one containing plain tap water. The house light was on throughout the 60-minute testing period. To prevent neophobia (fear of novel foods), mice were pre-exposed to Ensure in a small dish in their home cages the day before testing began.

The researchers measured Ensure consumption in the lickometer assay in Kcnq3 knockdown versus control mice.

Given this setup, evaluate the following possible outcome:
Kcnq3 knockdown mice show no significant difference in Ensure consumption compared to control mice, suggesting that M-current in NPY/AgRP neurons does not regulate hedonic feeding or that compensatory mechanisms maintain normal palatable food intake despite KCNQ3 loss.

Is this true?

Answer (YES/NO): YES